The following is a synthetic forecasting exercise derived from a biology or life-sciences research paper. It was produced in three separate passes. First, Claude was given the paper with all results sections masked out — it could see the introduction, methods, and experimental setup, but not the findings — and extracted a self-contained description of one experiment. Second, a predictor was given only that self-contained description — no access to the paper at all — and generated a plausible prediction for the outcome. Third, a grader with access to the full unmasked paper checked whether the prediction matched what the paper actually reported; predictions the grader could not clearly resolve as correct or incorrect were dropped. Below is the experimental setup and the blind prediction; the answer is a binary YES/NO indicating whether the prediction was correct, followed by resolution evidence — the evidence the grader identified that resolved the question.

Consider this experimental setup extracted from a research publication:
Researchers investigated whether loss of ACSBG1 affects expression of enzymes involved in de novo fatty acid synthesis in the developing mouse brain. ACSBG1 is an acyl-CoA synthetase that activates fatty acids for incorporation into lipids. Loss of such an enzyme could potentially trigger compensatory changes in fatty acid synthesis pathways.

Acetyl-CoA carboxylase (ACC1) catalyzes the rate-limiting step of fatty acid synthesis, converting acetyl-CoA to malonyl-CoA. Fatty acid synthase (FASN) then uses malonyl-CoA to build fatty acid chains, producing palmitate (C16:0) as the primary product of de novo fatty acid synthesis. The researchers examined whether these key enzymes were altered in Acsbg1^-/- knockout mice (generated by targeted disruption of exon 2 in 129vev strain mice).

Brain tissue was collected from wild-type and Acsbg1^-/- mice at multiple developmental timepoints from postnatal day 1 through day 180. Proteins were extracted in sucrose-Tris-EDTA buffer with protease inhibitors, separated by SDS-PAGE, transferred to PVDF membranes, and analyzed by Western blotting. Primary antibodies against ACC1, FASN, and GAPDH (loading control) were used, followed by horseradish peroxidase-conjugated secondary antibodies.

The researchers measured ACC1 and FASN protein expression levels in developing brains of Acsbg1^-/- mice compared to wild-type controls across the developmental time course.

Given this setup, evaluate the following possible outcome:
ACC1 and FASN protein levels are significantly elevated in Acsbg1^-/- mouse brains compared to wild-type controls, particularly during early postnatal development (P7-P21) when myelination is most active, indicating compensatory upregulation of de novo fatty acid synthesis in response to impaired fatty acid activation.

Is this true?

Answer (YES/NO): NO